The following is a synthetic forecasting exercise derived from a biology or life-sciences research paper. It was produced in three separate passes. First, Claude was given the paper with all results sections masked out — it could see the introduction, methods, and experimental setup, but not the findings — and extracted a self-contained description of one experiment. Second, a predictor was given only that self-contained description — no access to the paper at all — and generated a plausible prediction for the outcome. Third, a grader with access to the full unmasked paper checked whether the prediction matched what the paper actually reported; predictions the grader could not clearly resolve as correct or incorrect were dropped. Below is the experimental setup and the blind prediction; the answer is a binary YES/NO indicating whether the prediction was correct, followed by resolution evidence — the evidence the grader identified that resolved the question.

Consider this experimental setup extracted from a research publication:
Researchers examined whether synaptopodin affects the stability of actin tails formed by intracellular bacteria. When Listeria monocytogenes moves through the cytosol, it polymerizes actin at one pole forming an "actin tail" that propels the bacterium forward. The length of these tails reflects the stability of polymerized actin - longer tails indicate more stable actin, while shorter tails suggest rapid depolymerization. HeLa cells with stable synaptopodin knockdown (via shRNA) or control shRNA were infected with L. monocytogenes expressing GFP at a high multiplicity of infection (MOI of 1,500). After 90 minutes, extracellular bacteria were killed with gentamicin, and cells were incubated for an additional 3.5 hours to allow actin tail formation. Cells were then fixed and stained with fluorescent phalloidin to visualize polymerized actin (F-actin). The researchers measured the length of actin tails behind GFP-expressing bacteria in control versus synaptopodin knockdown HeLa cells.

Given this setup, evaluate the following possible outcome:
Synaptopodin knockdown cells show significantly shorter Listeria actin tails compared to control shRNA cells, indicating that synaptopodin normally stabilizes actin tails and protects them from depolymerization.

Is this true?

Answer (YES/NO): YES